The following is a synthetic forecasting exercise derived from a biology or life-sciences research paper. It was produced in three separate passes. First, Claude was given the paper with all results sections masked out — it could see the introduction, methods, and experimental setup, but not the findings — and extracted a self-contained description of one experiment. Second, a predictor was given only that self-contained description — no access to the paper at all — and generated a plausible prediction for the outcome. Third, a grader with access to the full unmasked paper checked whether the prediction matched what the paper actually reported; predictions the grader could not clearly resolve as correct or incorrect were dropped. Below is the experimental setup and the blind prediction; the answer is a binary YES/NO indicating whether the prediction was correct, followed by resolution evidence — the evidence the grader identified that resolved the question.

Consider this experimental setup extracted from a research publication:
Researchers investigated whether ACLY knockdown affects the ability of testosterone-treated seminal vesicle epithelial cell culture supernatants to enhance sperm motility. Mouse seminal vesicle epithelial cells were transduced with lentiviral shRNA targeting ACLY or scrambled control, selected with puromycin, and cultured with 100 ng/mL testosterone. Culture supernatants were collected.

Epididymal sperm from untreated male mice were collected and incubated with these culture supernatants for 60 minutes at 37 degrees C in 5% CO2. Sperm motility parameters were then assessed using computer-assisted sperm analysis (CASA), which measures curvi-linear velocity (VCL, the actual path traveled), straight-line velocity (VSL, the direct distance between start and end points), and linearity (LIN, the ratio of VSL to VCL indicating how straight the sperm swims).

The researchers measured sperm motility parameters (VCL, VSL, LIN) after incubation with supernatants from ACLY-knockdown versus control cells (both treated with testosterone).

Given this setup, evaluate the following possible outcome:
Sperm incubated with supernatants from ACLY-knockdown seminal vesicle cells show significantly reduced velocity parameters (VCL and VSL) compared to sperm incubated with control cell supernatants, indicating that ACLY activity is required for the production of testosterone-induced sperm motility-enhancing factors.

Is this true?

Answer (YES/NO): YES